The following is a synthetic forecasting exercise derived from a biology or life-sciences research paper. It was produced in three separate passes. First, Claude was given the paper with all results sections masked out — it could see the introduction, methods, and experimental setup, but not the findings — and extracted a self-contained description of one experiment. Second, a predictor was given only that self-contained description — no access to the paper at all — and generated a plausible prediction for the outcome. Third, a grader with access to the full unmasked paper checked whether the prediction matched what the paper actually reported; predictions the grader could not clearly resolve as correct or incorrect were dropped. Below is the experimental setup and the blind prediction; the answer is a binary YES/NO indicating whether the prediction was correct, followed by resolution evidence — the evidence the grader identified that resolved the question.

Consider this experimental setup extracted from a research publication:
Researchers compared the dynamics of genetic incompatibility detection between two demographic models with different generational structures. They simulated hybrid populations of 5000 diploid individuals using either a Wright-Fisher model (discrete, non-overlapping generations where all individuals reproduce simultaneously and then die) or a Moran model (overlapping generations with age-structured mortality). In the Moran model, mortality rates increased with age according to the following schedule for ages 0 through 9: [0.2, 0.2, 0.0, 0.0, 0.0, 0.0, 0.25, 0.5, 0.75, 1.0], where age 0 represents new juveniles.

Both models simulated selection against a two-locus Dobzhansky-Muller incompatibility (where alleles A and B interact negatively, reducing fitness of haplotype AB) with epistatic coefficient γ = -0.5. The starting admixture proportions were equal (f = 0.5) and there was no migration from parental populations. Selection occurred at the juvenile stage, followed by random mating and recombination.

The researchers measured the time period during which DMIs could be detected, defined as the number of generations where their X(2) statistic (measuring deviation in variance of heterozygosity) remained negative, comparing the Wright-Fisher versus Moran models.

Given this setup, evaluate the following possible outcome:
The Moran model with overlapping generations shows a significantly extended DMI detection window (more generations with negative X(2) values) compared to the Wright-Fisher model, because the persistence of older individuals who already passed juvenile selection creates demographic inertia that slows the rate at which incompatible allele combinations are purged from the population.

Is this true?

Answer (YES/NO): YES